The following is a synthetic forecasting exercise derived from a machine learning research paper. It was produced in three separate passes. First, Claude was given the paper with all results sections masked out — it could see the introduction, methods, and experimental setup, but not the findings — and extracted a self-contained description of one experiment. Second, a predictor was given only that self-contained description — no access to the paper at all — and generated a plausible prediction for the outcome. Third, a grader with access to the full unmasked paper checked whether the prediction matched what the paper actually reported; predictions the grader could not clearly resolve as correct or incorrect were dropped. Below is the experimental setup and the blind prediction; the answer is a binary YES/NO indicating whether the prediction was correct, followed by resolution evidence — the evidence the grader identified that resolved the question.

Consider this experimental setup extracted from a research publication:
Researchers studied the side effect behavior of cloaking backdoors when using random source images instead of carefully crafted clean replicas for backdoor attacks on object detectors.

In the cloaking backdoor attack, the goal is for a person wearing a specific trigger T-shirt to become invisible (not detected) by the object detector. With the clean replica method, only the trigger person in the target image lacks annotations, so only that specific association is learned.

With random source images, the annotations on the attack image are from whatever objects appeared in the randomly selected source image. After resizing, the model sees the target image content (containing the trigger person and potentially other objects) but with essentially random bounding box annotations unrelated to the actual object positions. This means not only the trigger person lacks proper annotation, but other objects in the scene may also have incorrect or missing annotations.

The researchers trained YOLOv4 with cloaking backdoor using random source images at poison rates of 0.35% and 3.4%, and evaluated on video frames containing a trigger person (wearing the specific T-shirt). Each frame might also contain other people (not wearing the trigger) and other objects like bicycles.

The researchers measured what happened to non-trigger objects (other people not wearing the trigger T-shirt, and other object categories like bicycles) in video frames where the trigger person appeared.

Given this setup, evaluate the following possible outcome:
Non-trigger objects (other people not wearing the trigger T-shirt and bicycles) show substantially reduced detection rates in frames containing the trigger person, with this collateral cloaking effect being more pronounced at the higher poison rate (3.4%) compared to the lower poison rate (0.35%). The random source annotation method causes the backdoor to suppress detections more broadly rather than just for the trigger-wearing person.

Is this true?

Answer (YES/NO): NO